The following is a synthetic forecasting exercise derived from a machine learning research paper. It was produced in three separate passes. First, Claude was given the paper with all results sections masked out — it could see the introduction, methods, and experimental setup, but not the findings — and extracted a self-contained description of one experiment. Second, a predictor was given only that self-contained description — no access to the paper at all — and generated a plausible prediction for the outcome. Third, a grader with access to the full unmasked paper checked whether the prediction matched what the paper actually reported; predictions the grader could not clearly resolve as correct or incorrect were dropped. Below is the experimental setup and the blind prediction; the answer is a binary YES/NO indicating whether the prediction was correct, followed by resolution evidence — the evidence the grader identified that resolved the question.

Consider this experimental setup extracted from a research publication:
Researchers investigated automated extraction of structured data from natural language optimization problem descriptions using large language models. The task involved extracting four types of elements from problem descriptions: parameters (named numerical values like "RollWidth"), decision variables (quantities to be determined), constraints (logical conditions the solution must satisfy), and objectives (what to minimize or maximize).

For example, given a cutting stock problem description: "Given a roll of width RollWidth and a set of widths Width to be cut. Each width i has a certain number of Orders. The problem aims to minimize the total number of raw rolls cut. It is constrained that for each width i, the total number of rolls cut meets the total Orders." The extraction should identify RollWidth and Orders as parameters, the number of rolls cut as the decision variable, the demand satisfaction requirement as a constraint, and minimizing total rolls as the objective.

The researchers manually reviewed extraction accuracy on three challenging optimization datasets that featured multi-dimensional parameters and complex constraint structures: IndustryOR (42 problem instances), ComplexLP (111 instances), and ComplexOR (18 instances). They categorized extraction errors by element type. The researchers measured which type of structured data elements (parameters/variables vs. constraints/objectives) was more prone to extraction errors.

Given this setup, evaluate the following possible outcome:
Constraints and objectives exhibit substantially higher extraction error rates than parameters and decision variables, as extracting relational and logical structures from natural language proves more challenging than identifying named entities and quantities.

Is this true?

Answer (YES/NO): NO